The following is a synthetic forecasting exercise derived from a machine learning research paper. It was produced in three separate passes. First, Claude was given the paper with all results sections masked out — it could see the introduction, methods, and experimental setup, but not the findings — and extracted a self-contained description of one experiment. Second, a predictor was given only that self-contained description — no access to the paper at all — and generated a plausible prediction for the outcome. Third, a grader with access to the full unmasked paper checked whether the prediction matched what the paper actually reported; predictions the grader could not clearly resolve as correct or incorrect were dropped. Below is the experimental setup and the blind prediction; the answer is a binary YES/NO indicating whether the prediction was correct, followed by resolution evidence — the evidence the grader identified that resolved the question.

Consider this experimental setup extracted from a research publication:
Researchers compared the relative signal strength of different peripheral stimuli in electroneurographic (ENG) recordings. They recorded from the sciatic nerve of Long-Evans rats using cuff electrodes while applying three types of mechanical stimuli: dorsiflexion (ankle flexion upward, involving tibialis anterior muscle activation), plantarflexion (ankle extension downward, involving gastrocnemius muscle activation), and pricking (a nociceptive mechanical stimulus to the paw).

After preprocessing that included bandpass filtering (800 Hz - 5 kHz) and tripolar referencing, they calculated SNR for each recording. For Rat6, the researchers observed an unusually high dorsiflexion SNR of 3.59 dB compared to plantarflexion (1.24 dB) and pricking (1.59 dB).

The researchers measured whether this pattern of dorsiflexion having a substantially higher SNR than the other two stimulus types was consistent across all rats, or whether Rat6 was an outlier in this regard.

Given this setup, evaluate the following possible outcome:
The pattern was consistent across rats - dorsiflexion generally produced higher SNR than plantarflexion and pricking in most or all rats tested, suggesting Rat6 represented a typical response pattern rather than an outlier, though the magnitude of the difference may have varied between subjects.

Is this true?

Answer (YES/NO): NO